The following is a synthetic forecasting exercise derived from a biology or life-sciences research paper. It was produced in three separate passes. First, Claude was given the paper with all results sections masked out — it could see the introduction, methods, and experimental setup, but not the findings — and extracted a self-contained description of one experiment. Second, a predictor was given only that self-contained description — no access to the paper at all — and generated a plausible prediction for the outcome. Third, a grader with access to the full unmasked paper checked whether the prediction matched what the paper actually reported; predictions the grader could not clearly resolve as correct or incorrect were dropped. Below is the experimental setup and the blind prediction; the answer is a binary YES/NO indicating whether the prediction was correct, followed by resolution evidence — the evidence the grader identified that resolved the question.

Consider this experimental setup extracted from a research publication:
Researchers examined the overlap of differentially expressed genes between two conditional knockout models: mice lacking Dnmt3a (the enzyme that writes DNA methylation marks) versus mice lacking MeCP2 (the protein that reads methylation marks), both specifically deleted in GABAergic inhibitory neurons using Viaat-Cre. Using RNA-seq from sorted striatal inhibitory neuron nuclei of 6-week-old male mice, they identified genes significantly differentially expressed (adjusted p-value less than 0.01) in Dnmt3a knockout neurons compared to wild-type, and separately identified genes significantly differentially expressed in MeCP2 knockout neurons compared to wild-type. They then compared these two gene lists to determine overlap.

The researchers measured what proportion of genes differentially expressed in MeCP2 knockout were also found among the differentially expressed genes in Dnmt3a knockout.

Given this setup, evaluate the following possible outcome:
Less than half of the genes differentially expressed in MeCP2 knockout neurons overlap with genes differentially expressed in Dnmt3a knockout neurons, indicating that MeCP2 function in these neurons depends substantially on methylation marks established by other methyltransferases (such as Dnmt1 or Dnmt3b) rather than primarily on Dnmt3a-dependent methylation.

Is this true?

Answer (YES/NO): NO